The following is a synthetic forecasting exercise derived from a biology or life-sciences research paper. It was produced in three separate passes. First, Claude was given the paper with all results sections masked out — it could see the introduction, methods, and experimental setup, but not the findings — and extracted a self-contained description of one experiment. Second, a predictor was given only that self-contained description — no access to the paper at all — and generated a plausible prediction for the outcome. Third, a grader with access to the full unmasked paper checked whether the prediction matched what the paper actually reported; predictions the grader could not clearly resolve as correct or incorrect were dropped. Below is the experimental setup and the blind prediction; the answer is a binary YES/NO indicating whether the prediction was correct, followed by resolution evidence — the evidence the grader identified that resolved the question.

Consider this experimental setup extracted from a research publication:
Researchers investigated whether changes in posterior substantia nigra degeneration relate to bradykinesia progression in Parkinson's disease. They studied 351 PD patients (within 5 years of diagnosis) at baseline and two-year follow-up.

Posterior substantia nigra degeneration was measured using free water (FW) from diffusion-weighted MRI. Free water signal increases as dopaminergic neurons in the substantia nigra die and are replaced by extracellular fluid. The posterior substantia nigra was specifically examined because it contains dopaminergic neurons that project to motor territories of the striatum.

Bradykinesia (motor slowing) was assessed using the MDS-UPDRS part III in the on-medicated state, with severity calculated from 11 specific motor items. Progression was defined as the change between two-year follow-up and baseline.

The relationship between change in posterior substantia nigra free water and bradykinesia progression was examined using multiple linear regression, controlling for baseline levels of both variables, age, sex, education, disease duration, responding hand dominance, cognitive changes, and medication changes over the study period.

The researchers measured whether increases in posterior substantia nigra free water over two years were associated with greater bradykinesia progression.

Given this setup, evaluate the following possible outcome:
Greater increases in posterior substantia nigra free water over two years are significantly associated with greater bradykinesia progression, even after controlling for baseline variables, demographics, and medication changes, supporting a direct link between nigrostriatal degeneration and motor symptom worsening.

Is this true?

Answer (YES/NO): NO